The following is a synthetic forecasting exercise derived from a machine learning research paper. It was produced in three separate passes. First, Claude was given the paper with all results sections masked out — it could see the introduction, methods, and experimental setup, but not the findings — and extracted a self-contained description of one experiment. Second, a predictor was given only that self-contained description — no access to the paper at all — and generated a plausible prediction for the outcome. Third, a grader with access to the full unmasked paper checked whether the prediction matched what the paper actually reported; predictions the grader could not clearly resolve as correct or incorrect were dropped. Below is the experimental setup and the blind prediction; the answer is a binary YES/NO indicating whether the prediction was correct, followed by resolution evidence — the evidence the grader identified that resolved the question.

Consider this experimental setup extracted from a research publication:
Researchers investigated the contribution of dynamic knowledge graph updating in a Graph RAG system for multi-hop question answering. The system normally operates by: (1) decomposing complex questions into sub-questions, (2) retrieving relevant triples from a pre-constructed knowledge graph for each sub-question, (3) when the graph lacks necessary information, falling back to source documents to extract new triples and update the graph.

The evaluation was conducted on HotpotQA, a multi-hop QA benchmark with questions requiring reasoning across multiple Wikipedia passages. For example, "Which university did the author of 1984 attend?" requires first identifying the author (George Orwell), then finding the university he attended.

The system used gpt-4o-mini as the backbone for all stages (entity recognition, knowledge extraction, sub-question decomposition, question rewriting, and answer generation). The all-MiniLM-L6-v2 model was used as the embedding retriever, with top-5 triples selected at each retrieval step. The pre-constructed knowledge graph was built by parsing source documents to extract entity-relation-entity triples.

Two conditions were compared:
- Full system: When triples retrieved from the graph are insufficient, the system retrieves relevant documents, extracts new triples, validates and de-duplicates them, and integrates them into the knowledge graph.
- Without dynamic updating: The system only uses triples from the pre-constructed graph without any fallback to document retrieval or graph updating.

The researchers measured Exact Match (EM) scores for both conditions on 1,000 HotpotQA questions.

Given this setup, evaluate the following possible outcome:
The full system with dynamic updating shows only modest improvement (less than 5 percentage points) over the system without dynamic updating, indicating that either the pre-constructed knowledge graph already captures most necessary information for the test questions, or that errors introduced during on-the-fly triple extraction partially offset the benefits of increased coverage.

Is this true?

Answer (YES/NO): YES